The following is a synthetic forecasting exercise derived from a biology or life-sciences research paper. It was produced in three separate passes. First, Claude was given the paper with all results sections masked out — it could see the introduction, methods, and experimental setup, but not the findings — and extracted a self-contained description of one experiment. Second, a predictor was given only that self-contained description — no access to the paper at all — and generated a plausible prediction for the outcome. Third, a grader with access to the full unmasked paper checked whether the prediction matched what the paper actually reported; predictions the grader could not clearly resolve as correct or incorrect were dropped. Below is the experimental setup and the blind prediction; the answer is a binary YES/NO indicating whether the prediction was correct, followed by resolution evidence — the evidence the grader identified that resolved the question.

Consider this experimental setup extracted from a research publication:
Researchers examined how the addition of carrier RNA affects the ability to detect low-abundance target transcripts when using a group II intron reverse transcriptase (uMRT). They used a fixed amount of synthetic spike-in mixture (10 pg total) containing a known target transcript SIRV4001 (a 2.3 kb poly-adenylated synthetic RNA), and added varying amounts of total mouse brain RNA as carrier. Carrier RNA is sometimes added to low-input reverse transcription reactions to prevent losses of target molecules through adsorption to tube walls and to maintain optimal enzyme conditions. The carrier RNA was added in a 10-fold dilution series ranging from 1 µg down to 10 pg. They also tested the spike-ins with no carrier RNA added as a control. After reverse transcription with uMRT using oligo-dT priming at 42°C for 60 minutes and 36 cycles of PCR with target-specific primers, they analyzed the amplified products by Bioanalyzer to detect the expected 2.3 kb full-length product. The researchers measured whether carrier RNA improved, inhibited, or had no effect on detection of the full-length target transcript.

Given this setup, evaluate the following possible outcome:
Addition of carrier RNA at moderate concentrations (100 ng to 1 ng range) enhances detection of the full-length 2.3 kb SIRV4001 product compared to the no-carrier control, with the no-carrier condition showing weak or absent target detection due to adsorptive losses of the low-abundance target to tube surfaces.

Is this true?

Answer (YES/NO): NO